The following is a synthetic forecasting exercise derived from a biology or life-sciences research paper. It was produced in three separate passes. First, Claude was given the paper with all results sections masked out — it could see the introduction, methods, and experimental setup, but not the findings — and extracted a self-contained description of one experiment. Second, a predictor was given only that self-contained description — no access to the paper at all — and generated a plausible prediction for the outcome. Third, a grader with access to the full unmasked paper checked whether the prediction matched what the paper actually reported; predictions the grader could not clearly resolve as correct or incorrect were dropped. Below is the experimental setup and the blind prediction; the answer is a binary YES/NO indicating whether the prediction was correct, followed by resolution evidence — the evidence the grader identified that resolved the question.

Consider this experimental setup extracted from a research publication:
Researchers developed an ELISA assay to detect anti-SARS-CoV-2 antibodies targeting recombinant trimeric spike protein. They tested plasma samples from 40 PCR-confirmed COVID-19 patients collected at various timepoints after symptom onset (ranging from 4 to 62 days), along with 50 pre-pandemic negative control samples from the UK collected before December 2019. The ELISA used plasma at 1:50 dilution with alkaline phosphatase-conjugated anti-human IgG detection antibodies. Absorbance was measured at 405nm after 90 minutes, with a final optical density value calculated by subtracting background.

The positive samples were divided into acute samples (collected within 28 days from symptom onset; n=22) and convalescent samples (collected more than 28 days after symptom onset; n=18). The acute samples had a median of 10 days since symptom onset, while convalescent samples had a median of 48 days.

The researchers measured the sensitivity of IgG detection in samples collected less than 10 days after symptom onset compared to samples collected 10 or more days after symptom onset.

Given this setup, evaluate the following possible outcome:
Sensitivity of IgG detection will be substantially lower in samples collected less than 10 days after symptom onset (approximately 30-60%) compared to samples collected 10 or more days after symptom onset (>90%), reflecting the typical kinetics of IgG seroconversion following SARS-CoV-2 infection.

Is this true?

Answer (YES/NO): YES